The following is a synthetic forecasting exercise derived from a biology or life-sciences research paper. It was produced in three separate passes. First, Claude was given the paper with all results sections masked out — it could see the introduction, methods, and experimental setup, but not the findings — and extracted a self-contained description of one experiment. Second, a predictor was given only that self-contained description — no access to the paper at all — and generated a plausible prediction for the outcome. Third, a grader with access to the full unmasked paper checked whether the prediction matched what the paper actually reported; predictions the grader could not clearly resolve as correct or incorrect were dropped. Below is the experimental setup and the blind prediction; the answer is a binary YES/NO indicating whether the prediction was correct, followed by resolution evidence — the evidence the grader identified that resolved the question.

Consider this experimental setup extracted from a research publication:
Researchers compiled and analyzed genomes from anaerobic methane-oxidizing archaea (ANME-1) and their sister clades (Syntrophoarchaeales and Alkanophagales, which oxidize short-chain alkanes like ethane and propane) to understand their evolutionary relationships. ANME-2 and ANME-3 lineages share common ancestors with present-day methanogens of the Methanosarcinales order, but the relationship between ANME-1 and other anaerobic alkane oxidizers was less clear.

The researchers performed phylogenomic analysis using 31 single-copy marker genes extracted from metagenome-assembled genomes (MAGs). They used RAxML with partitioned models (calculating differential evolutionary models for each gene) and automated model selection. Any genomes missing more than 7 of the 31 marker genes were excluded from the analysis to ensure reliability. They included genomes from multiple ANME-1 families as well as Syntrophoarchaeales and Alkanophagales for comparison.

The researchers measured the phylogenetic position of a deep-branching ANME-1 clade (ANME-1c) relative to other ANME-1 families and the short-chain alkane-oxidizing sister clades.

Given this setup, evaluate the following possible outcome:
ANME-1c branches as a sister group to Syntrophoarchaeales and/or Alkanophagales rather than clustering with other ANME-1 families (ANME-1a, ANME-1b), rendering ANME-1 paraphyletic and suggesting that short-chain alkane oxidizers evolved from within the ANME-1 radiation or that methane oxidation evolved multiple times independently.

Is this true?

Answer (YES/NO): NO